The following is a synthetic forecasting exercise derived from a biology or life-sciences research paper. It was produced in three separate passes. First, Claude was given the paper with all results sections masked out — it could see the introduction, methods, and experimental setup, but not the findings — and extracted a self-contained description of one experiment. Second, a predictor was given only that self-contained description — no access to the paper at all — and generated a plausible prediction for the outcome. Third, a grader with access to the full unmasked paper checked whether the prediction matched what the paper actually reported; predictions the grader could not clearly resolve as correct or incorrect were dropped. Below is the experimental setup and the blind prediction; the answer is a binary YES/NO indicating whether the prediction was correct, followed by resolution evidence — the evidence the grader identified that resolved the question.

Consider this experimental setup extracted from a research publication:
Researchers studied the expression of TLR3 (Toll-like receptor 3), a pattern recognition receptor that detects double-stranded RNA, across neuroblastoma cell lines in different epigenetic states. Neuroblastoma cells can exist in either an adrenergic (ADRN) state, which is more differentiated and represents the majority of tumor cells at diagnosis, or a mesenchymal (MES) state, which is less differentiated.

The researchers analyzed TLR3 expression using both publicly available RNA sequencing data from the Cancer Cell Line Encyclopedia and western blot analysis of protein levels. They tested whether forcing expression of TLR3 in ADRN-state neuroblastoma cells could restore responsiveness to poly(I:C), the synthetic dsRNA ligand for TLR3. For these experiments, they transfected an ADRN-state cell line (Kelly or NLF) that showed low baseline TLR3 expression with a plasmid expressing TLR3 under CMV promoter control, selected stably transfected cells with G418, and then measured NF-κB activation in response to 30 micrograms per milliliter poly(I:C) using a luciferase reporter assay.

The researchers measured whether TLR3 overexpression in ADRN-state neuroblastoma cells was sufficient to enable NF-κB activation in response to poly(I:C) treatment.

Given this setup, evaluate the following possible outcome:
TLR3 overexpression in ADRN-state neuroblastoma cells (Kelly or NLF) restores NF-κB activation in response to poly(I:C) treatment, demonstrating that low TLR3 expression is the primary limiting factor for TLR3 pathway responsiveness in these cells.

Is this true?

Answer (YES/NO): NO